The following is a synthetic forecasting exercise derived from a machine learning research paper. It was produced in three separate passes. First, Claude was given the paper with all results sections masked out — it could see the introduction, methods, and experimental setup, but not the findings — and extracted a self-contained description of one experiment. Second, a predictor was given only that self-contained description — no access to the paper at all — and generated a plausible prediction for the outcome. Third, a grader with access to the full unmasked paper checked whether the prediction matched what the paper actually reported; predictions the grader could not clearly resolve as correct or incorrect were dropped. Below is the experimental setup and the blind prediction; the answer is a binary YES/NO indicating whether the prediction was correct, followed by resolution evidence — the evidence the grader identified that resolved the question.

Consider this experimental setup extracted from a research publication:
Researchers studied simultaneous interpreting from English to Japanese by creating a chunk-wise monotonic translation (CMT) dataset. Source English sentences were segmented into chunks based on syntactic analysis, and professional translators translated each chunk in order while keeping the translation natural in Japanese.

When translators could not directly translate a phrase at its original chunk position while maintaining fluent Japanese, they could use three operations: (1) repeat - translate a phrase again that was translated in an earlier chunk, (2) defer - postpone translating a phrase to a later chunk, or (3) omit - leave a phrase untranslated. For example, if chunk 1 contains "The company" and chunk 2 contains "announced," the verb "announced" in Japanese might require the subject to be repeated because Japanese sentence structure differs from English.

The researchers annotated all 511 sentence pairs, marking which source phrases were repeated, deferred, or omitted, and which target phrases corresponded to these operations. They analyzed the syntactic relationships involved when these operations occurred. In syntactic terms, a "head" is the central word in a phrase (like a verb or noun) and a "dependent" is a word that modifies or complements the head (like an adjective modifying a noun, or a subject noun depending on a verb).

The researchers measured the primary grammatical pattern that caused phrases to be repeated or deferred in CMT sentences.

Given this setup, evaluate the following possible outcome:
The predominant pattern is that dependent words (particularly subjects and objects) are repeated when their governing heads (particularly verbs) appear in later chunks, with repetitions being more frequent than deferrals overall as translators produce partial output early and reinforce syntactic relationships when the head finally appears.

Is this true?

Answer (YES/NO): NO